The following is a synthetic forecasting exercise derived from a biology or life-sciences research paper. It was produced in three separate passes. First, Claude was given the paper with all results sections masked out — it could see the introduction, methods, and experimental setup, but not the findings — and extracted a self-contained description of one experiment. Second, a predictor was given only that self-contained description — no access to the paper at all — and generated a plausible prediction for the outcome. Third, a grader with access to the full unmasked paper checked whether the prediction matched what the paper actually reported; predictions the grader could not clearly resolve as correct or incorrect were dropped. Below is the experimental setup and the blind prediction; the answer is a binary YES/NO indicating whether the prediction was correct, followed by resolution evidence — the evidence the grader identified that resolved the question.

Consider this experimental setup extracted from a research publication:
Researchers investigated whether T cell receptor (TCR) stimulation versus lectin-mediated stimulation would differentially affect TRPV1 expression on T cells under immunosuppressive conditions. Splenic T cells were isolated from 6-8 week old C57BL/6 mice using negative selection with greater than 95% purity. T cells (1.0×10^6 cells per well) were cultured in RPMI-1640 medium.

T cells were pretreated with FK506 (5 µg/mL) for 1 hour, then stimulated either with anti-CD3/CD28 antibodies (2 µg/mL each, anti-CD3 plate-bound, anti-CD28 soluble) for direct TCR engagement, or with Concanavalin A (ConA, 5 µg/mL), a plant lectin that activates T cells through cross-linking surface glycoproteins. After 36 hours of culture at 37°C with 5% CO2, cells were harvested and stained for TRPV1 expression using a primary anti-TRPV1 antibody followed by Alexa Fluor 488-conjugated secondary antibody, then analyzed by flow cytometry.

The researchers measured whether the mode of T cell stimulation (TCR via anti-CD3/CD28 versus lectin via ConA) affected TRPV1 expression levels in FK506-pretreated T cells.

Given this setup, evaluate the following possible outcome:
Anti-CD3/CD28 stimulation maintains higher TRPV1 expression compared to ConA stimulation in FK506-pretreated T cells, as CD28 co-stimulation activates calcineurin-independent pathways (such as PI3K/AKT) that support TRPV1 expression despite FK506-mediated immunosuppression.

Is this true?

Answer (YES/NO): NO